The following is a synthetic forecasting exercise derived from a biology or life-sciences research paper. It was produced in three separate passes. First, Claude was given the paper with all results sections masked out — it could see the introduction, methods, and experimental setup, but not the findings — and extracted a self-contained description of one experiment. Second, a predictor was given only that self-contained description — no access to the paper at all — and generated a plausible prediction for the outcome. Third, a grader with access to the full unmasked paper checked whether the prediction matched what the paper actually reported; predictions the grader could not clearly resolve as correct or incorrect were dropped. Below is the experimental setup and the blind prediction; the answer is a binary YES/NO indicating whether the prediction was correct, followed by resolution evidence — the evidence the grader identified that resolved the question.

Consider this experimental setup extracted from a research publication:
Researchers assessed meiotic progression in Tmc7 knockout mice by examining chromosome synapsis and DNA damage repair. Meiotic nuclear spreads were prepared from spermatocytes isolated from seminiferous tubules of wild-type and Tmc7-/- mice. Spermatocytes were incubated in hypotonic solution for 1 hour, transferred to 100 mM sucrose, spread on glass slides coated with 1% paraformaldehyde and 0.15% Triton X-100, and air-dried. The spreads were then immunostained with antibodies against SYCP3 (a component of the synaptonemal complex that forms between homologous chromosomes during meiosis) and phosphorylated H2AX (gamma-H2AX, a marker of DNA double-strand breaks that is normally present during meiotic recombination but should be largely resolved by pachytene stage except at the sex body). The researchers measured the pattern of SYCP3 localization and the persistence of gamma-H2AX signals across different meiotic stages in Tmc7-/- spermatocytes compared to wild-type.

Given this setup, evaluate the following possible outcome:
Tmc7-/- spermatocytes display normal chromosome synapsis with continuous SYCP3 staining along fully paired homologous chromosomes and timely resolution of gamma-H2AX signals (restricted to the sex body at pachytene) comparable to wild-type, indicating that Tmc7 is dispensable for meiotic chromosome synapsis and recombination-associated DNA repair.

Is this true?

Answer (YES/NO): YES